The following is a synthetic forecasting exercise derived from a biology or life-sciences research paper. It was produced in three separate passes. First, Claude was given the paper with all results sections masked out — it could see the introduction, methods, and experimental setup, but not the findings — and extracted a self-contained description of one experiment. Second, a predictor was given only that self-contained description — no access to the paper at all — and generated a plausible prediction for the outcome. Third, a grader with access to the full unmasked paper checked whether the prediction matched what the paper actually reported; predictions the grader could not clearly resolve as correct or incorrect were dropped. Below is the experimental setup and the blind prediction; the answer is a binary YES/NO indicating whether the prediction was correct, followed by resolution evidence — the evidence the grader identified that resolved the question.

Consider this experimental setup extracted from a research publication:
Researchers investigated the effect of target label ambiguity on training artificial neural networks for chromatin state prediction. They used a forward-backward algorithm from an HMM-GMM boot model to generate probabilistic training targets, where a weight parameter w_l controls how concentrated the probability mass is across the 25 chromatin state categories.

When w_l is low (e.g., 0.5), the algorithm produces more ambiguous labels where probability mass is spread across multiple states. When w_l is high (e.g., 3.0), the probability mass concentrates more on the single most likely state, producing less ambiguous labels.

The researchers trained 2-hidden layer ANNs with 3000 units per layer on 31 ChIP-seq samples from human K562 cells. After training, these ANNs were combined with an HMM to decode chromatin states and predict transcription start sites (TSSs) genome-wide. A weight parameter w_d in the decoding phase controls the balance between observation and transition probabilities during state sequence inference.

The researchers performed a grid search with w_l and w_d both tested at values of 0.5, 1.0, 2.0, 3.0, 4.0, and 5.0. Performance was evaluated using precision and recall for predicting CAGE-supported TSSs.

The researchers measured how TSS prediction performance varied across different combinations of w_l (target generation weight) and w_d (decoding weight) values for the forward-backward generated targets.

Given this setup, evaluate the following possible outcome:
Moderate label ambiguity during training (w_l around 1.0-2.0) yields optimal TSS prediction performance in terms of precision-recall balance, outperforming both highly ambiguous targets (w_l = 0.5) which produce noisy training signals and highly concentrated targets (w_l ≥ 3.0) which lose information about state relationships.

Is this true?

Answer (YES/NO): NO